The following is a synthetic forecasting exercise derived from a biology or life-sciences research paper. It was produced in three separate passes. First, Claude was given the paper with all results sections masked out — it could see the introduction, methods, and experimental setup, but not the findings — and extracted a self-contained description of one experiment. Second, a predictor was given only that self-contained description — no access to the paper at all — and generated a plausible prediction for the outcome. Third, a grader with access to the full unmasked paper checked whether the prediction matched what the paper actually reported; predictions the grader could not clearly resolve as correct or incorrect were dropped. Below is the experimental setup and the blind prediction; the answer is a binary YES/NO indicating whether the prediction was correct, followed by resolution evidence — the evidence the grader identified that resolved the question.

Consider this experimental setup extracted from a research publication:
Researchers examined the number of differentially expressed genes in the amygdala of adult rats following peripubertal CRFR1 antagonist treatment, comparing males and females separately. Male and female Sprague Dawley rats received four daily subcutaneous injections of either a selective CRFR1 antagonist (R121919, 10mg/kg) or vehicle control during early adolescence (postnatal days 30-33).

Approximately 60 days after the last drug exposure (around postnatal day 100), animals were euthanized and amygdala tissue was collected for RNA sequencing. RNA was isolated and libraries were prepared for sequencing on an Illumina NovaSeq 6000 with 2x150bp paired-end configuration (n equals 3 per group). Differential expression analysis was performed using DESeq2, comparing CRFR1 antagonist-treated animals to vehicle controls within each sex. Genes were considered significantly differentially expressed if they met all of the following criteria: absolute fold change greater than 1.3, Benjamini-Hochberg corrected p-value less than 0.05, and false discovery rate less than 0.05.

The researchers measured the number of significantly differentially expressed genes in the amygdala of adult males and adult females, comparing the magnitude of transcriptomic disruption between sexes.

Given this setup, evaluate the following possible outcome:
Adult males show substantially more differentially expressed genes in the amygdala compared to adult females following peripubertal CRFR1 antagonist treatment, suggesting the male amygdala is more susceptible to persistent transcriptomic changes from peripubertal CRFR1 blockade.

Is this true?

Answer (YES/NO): YES